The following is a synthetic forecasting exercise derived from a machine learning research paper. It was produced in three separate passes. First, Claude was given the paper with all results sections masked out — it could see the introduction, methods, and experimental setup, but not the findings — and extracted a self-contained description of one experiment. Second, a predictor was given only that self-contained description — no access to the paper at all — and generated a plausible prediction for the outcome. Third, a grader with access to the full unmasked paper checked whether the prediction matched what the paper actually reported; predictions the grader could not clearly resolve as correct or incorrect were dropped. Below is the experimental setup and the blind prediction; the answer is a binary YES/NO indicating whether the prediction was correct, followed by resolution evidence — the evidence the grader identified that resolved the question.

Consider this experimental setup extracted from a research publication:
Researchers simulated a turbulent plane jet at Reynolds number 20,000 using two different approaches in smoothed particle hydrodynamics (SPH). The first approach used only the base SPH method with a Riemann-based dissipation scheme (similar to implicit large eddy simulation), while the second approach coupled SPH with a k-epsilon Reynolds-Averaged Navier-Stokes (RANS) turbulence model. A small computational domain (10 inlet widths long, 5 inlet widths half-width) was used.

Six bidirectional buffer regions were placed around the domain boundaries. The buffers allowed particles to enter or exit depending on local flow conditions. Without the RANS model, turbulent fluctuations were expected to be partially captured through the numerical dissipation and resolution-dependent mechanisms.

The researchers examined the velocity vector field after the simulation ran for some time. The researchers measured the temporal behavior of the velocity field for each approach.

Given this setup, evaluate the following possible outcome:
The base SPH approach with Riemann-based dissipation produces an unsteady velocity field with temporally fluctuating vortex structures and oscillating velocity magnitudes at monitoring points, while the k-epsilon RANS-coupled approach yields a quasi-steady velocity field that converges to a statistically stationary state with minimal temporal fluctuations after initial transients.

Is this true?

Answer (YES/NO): YES